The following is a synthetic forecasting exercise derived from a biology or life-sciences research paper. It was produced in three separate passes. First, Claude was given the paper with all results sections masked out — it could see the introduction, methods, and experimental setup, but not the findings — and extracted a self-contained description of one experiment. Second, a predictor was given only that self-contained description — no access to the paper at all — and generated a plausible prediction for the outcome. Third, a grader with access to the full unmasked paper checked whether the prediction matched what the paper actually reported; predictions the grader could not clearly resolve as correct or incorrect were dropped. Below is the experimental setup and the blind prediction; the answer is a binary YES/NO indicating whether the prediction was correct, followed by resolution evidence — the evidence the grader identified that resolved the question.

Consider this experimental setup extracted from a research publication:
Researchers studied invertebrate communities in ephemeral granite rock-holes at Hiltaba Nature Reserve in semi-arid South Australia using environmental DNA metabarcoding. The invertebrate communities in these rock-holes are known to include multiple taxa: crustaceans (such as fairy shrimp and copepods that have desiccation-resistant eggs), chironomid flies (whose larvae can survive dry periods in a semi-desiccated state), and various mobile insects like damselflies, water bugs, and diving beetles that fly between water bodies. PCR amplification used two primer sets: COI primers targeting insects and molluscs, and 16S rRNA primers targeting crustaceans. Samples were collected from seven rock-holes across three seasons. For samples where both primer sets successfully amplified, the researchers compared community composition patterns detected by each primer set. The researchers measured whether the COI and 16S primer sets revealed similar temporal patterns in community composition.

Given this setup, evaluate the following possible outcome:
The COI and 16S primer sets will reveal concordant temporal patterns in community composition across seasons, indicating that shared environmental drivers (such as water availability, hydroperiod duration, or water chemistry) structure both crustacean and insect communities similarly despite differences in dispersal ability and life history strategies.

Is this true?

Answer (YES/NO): NO